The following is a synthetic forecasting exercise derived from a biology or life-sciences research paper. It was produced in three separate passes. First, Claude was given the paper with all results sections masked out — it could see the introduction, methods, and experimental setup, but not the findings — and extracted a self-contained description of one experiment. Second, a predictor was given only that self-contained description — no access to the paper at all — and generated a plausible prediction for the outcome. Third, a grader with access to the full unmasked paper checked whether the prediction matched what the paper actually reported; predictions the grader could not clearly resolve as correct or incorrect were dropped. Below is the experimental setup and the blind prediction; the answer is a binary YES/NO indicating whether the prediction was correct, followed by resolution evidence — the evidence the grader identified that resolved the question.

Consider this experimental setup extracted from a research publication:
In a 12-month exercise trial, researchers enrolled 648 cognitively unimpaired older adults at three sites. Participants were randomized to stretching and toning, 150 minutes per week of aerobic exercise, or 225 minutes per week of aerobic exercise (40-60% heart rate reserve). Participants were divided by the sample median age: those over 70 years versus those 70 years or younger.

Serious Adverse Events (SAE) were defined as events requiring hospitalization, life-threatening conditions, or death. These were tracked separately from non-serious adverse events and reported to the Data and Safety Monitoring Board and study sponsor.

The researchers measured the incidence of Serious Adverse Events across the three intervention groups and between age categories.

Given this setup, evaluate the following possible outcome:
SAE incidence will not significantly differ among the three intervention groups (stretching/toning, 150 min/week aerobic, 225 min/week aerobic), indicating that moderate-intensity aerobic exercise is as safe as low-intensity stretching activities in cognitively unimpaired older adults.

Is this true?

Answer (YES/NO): NO